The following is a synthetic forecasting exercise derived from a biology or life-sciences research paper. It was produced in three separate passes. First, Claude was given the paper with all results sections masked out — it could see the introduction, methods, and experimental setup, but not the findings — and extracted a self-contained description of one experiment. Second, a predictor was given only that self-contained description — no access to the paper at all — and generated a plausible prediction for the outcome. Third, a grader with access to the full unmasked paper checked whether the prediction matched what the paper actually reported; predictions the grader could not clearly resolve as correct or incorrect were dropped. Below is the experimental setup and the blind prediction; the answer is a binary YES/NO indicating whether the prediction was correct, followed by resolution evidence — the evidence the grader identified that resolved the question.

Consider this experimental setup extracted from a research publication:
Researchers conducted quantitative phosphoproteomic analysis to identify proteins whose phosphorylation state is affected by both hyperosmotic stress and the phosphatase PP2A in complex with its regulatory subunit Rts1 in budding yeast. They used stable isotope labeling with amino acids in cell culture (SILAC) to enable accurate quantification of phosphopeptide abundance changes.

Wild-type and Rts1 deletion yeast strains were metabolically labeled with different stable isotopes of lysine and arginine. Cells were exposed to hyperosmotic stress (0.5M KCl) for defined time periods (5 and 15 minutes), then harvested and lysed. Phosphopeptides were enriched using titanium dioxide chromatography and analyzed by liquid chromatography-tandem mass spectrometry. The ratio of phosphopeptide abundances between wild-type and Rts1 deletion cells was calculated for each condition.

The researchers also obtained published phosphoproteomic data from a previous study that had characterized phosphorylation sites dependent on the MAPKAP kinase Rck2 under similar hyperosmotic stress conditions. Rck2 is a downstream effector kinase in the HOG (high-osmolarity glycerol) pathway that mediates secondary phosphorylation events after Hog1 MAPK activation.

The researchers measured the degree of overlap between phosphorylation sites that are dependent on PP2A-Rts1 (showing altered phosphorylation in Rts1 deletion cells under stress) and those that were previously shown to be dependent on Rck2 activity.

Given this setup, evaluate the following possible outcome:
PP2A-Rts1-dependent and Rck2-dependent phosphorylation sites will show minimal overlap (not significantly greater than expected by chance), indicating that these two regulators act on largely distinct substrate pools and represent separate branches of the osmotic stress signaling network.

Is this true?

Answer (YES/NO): NO